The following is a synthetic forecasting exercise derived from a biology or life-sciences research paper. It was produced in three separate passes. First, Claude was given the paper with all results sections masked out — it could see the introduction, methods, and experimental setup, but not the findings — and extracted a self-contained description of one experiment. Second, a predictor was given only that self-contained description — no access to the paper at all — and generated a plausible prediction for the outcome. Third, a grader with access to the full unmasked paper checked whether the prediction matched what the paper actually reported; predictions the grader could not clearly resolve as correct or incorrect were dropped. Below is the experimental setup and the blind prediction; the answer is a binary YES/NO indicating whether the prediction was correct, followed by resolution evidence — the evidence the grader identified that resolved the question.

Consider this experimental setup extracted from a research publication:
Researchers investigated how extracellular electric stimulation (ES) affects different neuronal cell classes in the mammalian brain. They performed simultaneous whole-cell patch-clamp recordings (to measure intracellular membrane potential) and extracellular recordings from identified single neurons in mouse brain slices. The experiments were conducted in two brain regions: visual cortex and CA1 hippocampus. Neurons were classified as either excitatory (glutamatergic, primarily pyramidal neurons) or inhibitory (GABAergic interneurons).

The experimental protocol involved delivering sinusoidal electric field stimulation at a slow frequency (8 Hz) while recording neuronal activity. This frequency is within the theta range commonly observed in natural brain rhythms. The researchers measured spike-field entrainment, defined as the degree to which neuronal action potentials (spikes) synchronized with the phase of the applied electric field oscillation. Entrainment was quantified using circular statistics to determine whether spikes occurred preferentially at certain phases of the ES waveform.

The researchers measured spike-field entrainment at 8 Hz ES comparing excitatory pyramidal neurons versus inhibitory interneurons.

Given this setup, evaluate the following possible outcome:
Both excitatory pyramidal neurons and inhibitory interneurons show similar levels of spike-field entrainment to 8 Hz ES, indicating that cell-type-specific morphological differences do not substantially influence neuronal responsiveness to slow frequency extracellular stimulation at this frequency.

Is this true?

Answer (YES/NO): NO